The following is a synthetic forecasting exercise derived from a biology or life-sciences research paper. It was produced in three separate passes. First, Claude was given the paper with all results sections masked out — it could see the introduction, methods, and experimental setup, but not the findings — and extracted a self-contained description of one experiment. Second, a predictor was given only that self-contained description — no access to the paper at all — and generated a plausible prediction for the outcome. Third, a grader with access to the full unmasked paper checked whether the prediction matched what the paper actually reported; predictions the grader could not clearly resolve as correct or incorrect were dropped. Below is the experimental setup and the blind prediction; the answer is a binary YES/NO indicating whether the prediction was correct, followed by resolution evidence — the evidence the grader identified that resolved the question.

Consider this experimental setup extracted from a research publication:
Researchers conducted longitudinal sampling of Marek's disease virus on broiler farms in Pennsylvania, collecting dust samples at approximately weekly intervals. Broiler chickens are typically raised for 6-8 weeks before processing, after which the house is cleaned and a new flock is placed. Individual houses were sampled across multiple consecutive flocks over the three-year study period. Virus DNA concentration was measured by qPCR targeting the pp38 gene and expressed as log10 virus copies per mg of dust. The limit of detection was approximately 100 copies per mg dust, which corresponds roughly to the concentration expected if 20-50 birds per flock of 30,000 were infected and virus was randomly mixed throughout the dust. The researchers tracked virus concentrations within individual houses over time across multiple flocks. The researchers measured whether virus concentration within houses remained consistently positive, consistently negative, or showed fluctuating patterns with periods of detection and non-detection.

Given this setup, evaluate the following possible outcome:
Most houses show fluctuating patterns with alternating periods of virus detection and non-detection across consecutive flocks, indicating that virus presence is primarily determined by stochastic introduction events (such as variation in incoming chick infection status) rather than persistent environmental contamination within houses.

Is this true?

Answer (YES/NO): NO